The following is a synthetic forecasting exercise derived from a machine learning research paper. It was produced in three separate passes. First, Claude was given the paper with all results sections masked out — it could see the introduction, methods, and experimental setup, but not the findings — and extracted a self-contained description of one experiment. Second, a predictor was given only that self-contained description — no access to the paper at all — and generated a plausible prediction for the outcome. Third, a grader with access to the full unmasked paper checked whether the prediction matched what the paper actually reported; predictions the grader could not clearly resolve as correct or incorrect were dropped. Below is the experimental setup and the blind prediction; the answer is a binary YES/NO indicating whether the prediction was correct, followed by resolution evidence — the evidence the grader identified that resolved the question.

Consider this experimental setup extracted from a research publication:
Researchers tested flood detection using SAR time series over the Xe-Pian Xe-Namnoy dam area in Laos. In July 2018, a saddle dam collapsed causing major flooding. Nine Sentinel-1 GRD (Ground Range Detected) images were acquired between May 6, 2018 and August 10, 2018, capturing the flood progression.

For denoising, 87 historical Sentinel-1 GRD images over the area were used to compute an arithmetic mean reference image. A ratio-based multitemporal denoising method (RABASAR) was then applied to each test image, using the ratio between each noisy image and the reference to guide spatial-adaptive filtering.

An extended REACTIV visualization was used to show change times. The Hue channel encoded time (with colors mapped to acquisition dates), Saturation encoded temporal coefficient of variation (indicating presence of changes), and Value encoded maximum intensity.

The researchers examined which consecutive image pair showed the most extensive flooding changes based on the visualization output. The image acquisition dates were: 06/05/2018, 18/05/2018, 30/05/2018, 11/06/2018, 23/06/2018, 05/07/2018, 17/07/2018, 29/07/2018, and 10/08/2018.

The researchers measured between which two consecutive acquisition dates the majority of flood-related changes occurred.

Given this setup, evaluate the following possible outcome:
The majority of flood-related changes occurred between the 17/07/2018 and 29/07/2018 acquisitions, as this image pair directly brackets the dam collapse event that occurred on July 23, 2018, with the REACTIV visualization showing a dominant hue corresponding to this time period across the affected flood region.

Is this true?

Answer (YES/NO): YES